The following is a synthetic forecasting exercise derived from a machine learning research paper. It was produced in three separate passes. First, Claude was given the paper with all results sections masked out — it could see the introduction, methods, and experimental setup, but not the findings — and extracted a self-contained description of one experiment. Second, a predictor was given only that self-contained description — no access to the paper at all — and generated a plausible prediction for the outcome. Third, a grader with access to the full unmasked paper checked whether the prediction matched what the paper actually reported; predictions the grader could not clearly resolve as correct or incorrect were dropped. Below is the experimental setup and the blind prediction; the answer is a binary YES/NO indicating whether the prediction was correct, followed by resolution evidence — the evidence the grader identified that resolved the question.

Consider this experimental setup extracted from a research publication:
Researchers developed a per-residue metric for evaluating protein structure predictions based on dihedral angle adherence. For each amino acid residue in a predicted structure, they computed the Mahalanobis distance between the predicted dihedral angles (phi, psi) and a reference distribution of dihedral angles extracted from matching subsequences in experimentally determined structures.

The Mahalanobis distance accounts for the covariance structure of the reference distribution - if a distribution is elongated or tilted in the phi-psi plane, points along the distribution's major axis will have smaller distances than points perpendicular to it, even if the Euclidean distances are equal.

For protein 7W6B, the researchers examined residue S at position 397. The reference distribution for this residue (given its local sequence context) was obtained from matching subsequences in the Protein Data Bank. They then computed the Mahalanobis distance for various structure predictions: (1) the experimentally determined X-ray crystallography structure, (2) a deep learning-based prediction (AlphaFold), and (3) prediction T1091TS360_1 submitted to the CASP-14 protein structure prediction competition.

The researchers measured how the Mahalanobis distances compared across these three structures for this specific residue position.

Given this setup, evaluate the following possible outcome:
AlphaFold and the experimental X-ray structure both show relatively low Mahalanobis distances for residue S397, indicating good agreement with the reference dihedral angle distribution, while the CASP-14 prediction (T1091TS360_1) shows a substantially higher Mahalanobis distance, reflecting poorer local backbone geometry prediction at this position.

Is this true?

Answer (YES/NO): YES